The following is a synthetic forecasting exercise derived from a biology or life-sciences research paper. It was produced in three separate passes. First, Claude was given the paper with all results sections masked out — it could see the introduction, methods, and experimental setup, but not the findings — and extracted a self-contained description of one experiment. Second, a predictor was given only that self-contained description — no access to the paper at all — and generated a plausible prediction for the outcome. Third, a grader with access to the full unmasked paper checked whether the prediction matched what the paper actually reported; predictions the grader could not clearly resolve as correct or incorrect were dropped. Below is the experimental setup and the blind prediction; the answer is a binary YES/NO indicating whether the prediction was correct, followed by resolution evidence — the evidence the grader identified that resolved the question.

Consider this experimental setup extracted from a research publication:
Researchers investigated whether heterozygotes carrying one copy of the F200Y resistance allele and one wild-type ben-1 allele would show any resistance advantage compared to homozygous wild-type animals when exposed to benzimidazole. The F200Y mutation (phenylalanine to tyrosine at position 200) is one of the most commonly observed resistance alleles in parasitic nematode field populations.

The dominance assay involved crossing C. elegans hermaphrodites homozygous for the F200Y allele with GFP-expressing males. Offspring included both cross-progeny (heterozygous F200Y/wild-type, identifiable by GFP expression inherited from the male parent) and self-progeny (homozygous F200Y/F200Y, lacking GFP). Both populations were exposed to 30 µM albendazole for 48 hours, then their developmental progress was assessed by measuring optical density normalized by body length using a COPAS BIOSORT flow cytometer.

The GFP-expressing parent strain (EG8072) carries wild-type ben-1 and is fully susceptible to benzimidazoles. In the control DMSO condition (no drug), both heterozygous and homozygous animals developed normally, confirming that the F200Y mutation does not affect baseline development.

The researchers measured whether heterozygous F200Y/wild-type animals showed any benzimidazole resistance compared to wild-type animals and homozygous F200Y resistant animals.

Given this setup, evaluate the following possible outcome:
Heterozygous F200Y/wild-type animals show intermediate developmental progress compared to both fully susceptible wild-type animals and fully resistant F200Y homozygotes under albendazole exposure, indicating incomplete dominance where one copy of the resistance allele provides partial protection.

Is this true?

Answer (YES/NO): NO